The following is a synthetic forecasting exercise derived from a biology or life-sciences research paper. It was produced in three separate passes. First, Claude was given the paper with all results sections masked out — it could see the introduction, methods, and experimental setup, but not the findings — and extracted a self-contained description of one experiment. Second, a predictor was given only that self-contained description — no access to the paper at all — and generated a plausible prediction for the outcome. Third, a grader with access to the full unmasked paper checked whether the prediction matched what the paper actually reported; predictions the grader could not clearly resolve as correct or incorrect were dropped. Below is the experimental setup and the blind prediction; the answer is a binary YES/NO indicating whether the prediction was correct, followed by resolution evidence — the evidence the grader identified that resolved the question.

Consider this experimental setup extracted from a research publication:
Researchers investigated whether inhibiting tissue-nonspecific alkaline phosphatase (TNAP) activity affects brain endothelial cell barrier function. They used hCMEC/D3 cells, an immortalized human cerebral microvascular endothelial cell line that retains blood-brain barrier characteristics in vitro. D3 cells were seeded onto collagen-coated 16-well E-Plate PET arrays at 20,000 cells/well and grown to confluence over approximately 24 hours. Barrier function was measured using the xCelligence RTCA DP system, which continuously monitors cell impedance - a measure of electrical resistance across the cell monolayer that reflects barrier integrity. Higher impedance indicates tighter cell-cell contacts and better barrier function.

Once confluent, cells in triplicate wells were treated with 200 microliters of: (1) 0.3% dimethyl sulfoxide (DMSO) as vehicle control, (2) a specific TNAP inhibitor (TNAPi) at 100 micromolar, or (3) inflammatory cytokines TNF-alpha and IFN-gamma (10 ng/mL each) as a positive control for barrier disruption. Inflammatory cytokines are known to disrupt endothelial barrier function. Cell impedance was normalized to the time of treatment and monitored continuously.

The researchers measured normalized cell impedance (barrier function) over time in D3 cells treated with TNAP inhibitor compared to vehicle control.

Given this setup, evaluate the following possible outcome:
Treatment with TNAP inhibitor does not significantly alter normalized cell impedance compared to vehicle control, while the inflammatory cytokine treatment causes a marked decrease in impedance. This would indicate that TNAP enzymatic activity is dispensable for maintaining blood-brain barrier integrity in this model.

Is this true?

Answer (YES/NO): NO